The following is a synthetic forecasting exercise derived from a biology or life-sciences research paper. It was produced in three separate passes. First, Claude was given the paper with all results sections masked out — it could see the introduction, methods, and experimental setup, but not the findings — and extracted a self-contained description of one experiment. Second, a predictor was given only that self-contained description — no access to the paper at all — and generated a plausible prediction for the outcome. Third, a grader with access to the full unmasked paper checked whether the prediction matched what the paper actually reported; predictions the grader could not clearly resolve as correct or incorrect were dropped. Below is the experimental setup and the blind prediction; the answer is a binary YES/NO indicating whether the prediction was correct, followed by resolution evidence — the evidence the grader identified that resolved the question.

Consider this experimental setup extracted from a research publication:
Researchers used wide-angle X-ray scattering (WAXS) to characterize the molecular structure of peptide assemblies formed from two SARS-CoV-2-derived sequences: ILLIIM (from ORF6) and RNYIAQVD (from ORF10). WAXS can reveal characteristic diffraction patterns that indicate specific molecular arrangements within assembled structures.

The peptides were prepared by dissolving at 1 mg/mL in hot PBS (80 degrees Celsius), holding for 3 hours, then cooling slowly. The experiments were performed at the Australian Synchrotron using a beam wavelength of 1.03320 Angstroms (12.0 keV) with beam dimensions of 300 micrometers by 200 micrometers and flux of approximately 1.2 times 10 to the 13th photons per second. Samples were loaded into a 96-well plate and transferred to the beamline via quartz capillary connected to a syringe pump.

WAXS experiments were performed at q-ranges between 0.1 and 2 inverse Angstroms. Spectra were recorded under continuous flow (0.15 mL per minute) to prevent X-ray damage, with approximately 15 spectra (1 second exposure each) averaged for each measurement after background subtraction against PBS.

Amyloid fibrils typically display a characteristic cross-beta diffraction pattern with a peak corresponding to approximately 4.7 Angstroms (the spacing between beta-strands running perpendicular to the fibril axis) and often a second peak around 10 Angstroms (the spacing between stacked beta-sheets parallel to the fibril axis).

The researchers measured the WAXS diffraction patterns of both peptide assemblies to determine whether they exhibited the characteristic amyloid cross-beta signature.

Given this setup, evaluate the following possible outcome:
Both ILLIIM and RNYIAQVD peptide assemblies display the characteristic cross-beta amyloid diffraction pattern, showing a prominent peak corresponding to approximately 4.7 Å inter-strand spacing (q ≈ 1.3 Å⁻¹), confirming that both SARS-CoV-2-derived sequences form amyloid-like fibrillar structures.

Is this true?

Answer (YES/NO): YES